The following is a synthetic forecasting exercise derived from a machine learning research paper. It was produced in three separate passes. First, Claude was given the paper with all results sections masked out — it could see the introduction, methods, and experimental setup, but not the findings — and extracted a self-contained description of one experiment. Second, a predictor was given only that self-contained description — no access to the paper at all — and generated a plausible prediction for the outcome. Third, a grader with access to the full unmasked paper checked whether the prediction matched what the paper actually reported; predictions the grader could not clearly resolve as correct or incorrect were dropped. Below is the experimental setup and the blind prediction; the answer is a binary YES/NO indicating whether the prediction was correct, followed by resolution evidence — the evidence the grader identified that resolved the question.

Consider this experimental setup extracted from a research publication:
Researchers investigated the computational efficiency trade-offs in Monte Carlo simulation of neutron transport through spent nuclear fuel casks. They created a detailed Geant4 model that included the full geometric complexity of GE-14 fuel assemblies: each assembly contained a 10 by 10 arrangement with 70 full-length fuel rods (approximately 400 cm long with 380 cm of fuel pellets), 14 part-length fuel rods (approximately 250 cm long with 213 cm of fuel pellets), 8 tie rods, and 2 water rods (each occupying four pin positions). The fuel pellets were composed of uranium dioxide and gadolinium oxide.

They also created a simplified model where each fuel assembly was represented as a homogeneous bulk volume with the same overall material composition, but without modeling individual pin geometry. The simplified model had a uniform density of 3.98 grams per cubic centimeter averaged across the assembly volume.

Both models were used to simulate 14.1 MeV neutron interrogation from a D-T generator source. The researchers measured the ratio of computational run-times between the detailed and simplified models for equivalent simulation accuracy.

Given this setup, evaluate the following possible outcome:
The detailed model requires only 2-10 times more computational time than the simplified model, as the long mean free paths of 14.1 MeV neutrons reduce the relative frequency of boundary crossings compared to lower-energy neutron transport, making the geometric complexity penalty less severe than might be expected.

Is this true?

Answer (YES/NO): YES